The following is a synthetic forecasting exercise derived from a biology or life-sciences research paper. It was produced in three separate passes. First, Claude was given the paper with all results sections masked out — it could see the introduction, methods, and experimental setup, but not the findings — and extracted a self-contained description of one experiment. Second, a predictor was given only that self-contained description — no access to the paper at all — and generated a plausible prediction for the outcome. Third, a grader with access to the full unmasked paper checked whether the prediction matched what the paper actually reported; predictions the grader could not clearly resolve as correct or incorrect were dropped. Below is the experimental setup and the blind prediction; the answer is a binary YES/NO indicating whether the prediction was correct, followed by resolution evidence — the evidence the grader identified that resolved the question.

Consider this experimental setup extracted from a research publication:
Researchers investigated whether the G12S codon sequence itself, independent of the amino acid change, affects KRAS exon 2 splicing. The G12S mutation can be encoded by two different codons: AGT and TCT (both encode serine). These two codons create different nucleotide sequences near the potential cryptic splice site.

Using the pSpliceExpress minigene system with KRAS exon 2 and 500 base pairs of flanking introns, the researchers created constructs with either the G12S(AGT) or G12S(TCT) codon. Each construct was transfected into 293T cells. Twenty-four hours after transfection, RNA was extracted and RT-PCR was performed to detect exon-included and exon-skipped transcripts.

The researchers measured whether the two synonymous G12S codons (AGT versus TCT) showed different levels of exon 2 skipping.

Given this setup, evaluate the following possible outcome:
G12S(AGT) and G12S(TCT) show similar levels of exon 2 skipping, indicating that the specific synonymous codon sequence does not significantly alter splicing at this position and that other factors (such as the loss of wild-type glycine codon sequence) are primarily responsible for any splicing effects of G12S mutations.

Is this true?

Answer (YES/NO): NO